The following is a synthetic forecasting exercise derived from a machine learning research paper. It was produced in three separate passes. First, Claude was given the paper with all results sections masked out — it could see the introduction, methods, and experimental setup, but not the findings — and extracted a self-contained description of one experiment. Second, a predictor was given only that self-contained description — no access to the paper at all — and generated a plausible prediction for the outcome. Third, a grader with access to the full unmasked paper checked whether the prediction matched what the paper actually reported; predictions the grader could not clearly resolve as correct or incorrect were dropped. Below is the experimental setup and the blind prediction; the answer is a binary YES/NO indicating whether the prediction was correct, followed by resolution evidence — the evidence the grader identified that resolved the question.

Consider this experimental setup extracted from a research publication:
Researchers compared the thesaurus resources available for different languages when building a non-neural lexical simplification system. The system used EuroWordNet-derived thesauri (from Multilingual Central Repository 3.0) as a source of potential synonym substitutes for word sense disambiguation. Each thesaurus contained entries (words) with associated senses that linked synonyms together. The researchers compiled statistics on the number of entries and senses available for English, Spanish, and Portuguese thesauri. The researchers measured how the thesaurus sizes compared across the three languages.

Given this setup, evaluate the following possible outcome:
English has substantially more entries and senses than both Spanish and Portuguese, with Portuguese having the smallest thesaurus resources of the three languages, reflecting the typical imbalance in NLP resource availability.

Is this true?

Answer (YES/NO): YES